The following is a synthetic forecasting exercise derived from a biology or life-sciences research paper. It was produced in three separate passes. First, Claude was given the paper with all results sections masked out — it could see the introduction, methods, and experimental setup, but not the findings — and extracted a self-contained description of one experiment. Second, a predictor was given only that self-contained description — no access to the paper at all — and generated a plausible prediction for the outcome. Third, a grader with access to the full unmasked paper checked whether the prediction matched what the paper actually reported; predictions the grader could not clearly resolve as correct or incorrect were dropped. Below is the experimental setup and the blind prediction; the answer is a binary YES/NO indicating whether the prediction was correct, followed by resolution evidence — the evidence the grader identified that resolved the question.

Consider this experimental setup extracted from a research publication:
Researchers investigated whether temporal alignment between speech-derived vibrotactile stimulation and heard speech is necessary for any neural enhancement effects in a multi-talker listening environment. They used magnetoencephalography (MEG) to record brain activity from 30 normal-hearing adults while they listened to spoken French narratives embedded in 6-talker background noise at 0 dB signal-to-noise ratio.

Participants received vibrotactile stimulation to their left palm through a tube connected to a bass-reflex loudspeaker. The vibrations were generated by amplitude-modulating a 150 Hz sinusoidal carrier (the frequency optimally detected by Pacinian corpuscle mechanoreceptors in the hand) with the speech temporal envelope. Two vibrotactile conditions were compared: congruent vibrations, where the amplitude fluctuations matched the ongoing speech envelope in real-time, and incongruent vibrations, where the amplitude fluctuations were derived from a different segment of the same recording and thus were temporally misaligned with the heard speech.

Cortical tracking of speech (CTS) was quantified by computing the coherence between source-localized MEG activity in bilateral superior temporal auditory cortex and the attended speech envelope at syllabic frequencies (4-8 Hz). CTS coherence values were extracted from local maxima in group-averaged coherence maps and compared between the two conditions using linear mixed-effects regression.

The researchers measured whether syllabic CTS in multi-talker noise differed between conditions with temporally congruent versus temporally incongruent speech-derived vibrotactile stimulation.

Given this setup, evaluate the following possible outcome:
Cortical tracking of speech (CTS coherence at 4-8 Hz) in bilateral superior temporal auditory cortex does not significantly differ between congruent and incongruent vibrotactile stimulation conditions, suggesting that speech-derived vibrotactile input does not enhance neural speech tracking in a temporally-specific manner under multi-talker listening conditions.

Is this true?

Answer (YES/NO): NO